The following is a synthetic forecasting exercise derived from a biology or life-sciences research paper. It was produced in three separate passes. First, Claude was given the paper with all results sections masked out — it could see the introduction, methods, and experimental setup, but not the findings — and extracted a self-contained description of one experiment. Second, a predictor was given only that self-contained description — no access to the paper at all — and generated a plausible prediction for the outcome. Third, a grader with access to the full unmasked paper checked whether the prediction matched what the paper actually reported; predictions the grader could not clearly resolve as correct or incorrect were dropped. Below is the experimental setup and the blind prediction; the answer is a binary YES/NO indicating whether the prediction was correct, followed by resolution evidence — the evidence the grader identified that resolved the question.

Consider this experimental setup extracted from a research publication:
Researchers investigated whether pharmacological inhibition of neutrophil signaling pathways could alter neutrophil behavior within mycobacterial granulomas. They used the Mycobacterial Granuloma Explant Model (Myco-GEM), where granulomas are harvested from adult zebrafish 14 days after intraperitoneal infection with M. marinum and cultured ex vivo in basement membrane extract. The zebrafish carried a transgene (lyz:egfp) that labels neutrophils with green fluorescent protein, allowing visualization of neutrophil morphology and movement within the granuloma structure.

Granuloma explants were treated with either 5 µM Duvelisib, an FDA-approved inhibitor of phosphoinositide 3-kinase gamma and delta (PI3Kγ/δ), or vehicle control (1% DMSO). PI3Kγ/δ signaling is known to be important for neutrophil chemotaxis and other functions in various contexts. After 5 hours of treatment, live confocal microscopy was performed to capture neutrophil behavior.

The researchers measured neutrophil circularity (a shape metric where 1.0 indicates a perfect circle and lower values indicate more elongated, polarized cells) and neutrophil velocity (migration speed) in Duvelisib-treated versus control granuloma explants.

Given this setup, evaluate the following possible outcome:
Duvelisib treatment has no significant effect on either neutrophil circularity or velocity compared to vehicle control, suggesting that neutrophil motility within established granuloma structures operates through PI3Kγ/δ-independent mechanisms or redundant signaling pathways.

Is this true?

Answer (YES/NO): NO